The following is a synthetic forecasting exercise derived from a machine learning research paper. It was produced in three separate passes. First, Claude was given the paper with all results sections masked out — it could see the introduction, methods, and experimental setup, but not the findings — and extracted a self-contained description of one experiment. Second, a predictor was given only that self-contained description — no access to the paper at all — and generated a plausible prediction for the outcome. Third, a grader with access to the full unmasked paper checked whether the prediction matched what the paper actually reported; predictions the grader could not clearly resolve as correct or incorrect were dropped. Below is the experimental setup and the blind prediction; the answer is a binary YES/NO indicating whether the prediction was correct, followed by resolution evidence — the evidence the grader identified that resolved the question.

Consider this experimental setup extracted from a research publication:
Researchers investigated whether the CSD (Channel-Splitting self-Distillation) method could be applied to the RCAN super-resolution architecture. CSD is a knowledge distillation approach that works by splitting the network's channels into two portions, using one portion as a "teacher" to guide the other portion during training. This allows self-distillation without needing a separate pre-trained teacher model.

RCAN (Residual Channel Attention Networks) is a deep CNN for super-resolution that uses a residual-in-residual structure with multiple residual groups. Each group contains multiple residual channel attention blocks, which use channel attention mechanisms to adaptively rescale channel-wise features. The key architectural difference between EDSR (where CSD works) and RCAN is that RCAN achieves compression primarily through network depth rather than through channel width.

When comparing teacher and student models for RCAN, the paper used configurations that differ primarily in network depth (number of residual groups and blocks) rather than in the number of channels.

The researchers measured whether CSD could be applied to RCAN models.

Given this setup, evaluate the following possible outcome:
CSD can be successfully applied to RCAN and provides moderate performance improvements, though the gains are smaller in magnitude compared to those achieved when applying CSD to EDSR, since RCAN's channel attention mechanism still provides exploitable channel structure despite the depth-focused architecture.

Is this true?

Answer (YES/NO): NO